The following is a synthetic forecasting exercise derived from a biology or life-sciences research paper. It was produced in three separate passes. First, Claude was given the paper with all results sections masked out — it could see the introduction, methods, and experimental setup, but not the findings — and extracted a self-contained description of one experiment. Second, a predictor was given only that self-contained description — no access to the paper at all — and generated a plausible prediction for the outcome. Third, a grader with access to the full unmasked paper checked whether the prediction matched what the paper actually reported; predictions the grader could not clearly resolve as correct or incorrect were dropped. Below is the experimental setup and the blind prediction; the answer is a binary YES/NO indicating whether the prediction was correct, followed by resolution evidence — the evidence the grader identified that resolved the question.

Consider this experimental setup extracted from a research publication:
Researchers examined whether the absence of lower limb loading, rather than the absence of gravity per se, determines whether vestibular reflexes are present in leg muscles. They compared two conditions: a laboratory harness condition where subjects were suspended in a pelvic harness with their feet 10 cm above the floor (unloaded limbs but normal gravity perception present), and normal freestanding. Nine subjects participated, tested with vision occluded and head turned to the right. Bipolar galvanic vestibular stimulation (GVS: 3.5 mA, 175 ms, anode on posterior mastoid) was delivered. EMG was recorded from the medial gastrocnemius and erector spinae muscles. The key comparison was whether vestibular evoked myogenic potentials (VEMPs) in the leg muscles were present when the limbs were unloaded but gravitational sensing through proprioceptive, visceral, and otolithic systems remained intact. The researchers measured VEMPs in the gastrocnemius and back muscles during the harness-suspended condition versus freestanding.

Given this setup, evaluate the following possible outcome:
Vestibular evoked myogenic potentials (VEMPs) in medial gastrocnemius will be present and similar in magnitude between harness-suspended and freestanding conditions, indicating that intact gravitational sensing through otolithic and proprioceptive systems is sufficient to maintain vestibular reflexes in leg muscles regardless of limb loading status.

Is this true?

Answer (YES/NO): NO